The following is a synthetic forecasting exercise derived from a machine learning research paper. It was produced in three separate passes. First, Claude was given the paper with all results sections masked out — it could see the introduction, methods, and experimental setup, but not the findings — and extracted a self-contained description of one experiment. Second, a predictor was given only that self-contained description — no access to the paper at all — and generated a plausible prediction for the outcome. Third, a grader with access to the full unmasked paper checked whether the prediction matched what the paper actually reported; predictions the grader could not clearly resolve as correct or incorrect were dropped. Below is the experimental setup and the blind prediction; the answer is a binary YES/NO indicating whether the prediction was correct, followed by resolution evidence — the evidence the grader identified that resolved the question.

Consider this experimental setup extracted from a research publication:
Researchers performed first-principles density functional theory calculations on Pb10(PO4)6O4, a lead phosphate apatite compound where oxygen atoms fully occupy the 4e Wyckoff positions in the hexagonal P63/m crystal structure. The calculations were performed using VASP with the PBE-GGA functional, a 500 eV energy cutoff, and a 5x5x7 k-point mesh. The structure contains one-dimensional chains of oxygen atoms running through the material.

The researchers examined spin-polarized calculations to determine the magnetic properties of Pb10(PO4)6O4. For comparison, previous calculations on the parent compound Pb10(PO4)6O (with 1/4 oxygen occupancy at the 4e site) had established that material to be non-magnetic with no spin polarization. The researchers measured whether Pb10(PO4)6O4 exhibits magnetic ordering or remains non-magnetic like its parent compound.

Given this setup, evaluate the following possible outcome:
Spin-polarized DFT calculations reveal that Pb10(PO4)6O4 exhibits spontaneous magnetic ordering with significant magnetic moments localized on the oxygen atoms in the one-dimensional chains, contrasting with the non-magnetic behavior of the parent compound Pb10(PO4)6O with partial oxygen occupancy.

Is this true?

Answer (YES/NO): YES